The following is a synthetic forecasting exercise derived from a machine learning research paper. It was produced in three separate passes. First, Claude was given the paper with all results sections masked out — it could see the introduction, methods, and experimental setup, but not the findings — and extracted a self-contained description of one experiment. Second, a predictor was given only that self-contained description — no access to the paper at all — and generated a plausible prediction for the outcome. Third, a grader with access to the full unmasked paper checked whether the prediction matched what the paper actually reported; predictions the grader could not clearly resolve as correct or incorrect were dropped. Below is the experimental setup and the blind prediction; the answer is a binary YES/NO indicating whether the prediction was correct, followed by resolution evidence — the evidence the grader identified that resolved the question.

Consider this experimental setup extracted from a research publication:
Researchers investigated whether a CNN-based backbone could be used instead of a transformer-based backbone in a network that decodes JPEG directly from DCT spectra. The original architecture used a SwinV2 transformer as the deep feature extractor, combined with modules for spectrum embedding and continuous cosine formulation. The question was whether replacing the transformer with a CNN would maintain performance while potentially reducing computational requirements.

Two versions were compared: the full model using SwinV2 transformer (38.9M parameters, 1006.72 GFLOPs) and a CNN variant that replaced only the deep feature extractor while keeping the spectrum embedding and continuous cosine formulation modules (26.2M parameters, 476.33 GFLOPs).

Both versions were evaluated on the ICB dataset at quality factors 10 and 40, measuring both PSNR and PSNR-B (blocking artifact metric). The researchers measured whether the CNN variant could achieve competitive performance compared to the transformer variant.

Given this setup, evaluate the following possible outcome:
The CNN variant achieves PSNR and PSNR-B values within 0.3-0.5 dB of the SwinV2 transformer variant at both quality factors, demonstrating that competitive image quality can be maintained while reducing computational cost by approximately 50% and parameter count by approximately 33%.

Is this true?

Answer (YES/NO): NO